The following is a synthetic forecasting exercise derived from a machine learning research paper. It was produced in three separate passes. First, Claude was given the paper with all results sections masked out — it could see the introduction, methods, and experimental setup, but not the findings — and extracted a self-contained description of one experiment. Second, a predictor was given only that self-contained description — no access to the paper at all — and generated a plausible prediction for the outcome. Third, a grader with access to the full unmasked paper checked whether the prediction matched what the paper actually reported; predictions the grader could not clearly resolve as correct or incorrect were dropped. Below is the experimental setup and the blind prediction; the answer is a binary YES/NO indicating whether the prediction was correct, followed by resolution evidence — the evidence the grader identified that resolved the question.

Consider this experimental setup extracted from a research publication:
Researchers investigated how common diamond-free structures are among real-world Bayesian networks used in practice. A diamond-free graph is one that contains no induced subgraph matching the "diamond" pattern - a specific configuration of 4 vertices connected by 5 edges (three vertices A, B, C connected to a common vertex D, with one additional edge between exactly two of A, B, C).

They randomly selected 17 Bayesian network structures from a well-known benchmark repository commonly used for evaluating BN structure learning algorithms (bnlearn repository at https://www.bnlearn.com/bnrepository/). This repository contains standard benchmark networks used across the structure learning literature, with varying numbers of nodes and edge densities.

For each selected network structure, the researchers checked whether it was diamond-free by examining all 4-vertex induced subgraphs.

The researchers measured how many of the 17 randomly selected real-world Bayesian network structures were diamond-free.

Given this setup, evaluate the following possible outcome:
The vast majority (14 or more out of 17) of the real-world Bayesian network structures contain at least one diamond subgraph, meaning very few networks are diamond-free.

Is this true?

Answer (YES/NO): NO